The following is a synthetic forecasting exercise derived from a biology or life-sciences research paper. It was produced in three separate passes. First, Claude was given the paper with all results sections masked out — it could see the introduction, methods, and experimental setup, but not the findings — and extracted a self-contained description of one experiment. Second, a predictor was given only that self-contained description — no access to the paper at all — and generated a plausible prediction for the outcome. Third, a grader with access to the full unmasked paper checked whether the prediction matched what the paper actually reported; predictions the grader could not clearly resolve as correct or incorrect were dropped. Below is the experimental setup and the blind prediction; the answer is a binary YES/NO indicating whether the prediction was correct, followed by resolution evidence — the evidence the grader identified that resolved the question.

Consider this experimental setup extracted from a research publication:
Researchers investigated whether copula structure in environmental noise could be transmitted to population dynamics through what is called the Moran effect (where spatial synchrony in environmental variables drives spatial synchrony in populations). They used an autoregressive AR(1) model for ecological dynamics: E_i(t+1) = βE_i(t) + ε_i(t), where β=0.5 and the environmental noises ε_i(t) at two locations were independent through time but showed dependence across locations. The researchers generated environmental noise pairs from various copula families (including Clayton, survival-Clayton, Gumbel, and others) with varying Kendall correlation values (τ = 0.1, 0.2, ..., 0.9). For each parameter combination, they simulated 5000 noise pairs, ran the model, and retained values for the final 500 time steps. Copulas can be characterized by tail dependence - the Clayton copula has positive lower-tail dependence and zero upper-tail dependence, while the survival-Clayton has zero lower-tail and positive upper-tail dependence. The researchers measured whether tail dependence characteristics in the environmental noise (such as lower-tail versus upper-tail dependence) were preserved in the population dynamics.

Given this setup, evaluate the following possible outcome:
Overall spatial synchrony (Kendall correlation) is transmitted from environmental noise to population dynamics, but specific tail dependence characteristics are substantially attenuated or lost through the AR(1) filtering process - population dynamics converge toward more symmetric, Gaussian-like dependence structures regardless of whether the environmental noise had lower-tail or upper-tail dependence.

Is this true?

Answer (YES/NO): NO